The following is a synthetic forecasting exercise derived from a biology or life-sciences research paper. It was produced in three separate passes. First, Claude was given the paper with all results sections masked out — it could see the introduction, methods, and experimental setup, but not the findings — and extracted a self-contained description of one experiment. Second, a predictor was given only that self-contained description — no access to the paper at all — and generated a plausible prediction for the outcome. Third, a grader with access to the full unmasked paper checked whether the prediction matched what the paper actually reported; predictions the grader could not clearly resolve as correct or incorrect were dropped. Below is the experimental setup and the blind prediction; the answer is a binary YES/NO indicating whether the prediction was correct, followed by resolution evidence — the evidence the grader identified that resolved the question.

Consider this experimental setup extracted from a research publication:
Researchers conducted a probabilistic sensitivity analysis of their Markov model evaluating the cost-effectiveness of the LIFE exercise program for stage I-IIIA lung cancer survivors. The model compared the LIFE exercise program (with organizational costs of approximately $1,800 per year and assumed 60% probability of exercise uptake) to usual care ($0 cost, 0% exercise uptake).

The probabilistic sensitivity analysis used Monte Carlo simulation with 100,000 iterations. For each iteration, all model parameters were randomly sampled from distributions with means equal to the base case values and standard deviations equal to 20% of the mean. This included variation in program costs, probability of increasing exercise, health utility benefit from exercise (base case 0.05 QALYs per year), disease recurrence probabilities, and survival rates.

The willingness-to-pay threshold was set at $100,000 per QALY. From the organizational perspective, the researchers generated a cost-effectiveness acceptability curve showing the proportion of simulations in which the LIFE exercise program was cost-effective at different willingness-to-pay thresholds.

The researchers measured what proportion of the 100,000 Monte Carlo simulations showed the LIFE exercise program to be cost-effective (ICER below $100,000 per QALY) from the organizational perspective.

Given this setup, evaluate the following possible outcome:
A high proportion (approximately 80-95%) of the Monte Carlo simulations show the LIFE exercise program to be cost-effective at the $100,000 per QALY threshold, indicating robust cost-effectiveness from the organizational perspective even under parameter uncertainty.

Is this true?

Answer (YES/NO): NO